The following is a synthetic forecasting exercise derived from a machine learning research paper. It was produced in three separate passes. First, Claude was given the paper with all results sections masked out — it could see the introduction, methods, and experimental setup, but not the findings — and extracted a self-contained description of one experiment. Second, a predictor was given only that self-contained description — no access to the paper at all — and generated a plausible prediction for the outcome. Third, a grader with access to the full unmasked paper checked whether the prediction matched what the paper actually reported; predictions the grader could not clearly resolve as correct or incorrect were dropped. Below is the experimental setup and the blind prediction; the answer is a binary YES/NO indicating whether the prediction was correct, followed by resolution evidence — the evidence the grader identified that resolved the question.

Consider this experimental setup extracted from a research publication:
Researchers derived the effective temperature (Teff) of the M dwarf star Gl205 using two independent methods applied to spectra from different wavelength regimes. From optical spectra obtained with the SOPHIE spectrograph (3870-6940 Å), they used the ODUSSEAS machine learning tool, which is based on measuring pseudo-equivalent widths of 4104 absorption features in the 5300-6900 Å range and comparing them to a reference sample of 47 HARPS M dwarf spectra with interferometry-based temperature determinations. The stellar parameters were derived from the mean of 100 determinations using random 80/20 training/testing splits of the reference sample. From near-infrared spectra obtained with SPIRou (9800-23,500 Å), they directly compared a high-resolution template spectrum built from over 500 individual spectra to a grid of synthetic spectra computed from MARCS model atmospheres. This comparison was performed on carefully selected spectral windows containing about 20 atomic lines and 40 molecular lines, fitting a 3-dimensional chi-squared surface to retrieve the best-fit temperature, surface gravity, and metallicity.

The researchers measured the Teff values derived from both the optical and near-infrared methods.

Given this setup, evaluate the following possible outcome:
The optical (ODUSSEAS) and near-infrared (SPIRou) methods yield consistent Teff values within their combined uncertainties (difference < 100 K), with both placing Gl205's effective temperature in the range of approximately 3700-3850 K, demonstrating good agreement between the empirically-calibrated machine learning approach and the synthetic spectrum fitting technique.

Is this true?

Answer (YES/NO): NO